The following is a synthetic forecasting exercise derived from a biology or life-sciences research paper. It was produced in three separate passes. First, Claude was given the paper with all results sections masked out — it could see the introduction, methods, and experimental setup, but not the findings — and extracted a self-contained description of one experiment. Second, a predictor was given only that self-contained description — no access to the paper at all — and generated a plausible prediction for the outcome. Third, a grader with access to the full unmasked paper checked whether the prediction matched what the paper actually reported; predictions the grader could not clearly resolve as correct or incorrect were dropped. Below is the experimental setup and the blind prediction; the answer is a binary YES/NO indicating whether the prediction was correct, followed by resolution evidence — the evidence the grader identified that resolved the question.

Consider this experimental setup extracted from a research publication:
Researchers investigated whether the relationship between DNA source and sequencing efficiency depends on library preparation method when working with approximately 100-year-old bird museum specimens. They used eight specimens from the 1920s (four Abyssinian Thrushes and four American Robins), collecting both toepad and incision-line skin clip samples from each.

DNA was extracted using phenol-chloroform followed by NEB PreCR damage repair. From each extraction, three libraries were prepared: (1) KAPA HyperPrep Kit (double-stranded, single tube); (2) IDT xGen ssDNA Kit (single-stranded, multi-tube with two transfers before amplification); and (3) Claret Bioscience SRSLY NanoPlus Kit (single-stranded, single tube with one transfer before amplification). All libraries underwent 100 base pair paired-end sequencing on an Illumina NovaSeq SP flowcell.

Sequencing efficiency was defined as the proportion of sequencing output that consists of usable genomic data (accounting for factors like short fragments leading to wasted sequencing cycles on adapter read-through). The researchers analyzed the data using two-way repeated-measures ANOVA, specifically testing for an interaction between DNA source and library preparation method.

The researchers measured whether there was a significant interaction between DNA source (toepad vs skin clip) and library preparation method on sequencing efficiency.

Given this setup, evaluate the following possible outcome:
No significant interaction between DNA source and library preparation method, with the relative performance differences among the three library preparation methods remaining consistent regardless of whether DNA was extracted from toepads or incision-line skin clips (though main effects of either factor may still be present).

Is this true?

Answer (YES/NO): YES